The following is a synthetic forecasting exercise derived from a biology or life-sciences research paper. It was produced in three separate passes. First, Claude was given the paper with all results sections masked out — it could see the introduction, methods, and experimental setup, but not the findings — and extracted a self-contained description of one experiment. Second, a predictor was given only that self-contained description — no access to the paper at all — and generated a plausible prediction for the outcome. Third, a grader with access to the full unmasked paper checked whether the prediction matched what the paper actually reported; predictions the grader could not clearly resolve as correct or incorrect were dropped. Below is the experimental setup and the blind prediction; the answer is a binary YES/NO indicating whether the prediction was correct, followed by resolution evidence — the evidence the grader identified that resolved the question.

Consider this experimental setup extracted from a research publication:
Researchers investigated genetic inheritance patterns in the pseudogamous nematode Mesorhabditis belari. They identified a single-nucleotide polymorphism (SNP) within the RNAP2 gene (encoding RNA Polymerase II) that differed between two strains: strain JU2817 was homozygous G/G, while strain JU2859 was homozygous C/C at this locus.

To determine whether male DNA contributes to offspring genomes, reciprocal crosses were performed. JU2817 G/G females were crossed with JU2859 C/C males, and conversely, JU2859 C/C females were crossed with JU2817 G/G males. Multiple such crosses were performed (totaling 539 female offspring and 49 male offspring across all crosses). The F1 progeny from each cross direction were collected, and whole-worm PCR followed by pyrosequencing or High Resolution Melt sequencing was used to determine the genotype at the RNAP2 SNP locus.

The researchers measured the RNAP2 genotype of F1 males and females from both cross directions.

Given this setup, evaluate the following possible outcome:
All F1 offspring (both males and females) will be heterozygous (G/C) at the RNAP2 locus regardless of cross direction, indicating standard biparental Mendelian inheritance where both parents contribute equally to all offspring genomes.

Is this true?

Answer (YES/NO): NO